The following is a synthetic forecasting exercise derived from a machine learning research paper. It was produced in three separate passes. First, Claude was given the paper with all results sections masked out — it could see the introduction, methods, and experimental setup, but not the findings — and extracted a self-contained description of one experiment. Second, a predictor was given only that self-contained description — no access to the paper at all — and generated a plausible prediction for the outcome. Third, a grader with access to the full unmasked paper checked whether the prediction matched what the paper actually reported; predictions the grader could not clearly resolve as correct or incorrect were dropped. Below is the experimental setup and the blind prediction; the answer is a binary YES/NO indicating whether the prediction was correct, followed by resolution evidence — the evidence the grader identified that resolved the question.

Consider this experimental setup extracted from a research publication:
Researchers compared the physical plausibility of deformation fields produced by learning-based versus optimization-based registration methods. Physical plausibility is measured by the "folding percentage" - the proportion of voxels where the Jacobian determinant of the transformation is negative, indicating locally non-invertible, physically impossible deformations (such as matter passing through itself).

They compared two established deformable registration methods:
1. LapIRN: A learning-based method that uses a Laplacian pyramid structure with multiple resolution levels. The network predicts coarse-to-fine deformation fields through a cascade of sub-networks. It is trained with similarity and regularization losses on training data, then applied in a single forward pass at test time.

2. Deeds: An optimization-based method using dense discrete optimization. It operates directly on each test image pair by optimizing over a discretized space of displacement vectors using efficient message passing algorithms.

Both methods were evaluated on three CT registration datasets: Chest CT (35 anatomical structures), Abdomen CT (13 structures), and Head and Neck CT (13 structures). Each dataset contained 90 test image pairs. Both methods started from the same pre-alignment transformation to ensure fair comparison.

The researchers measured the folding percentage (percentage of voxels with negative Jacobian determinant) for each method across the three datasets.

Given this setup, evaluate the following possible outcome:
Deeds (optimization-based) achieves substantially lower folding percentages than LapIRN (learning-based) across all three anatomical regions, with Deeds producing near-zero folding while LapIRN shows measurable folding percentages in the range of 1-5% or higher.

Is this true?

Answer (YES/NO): NO